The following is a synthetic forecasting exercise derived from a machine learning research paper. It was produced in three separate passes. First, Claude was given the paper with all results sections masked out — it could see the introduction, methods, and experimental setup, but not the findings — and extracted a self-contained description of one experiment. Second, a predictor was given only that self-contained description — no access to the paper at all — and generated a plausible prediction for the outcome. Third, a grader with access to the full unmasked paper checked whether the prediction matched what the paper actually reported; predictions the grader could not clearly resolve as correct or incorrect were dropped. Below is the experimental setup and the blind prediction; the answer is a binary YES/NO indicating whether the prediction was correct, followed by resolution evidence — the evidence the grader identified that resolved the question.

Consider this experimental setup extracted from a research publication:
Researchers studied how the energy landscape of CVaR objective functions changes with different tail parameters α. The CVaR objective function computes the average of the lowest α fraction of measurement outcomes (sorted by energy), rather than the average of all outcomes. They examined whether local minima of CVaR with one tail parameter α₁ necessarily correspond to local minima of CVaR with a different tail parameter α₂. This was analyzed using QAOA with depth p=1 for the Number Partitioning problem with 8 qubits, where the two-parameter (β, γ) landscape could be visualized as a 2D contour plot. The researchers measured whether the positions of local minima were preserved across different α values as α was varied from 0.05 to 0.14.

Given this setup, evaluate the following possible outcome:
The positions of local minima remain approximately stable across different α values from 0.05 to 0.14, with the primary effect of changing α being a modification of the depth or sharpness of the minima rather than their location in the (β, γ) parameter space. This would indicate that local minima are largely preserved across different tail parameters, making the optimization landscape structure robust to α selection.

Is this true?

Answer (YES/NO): NO